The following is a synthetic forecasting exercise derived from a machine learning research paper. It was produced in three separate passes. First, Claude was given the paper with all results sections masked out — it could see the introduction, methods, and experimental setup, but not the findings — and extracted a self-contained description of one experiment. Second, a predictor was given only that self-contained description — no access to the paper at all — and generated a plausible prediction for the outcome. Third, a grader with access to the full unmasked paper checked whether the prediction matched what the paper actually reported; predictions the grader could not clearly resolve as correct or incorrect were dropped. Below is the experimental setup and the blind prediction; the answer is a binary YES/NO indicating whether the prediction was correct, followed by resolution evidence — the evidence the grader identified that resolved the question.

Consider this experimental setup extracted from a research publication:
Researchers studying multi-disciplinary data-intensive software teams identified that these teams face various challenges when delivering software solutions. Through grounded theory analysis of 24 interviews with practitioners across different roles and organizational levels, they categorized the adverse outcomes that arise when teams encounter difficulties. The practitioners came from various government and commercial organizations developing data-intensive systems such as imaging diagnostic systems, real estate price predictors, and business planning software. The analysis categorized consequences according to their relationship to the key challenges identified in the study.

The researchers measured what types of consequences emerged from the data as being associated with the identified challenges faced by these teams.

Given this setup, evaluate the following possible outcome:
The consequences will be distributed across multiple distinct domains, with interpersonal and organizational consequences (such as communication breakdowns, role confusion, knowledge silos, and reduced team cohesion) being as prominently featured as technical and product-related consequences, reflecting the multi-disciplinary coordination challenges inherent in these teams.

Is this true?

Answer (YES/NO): NO